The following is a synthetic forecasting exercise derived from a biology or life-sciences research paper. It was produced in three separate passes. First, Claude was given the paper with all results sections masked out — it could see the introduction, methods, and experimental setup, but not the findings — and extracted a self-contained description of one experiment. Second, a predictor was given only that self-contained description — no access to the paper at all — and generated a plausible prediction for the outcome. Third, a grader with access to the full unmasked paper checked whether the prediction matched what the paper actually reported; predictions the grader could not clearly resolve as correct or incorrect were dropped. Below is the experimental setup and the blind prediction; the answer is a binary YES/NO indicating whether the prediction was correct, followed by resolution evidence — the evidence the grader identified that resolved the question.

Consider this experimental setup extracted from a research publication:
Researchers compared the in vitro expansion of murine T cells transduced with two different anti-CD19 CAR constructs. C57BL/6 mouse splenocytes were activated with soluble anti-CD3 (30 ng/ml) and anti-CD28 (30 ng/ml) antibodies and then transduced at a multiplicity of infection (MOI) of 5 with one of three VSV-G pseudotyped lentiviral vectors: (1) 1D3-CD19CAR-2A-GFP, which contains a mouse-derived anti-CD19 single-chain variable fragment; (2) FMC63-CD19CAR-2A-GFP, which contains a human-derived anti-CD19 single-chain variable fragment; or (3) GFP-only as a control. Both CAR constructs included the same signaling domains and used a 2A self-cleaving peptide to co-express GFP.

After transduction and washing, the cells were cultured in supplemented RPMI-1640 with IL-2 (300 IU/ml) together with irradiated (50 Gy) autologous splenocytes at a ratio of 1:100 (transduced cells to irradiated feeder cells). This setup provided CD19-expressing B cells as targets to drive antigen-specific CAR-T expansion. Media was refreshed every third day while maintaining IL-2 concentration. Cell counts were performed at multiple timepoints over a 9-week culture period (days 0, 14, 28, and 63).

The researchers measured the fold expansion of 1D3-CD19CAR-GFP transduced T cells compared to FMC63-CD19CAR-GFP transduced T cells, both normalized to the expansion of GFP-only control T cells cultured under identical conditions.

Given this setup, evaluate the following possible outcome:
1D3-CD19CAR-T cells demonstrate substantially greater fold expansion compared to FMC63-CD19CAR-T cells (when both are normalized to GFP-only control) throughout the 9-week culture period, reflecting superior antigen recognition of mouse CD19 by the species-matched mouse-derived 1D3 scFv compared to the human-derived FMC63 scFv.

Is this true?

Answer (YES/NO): YES